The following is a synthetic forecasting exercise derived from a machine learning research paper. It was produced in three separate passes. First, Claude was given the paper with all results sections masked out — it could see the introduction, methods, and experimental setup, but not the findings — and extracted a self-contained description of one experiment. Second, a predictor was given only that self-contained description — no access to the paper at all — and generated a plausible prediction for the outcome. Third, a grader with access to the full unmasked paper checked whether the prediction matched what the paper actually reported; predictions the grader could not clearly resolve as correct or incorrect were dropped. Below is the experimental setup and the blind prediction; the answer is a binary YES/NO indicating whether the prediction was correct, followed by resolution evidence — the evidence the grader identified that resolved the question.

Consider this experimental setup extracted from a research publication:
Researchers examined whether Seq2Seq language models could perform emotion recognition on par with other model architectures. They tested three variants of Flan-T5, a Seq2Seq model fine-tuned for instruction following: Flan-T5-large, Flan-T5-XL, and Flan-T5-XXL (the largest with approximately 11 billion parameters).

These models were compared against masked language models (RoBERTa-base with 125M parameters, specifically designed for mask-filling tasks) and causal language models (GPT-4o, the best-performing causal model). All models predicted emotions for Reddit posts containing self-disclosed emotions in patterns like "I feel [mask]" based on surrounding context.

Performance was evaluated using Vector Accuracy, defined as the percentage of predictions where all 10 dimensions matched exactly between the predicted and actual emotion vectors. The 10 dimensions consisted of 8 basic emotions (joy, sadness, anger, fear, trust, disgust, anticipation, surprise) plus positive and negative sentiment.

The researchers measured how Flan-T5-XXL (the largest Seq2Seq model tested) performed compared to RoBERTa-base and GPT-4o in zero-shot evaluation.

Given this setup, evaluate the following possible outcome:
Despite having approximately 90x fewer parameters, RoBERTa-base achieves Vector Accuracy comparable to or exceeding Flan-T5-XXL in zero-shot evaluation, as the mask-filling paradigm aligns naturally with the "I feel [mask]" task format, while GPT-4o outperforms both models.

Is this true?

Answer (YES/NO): YES